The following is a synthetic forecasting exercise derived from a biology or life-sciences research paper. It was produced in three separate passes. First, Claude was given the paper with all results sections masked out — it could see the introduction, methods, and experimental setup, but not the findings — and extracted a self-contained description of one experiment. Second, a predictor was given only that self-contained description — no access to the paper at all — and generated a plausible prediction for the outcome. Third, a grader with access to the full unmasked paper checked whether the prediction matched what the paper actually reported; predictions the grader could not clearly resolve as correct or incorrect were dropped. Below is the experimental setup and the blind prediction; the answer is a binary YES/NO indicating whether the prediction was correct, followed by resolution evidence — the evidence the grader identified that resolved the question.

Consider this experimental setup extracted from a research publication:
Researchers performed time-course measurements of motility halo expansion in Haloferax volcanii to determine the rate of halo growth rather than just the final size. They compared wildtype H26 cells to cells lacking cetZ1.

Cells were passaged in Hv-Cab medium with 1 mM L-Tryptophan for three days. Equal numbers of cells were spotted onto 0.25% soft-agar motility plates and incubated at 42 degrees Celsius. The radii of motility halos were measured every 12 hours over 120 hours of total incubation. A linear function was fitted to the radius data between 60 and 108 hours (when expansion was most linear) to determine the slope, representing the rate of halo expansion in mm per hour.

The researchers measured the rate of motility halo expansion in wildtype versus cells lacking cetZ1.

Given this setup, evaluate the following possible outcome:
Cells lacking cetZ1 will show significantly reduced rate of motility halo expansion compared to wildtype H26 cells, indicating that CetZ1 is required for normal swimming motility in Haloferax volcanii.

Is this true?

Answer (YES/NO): YES